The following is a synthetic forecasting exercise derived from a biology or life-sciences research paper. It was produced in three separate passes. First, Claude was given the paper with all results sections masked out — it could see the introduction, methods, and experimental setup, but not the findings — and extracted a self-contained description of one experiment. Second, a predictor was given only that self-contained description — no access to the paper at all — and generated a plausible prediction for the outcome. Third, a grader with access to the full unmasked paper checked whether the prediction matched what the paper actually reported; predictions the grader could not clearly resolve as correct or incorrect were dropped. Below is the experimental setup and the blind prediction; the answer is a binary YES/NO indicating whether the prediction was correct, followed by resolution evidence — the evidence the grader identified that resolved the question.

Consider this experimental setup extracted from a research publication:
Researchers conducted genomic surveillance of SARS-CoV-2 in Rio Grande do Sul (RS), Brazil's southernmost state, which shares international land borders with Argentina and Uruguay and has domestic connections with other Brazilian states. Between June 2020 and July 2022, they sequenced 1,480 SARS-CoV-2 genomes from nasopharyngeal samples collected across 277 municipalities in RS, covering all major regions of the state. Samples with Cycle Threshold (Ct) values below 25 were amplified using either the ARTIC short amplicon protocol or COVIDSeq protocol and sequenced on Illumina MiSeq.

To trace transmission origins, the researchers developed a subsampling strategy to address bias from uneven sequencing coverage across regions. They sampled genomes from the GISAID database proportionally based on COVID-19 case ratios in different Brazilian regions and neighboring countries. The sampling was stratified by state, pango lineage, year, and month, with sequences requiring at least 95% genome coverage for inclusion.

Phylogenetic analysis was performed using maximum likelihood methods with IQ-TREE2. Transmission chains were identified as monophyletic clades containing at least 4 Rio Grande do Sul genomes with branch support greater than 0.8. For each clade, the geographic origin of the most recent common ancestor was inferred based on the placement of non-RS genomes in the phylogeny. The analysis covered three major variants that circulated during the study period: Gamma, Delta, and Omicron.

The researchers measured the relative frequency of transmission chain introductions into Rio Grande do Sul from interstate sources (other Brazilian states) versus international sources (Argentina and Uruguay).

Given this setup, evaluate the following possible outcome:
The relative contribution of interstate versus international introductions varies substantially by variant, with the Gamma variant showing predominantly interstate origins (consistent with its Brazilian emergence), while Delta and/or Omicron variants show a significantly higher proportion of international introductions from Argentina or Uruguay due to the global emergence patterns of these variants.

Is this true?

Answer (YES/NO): NO